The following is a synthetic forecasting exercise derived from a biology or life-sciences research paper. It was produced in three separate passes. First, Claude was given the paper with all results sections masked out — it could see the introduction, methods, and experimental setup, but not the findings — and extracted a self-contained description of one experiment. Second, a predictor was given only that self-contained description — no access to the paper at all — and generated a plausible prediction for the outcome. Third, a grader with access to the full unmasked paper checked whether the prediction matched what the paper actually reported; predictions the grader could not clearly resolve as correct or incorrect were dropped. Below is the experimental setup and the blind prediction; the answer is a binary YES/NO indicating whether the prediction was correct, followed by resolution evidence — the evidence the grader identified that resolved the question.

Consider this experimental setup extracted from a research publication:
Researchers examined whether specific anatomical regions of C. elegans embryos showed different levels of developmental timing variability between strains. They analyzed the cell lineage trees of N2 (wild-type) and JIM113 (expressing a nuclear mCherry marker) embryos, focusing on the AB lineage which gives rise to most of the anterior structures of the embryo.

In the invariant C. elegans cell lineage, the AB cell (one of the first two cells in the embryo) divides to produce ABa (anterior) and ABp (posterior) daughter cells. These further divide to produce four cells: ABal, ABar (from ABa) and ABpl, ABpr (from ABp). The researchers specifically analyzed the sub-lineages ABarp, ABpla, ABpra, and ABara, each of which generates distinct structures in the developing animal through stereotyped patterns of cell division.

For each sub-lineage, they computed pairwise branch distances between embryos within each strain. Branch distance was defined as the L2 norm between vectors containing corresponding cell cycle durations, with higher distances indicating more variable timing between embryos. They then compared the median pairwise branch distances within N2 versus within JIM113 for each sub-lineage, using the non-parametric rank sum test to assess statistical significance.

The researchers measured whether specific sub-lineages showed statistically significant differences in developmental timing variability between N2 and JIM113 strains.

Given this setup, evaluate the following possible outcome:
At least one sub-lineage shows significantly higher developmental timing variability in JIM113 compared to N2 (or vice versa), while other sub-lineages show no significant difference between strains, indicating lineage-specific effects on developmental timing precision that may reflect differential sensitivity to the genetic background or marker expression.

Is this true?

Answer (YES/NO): NO